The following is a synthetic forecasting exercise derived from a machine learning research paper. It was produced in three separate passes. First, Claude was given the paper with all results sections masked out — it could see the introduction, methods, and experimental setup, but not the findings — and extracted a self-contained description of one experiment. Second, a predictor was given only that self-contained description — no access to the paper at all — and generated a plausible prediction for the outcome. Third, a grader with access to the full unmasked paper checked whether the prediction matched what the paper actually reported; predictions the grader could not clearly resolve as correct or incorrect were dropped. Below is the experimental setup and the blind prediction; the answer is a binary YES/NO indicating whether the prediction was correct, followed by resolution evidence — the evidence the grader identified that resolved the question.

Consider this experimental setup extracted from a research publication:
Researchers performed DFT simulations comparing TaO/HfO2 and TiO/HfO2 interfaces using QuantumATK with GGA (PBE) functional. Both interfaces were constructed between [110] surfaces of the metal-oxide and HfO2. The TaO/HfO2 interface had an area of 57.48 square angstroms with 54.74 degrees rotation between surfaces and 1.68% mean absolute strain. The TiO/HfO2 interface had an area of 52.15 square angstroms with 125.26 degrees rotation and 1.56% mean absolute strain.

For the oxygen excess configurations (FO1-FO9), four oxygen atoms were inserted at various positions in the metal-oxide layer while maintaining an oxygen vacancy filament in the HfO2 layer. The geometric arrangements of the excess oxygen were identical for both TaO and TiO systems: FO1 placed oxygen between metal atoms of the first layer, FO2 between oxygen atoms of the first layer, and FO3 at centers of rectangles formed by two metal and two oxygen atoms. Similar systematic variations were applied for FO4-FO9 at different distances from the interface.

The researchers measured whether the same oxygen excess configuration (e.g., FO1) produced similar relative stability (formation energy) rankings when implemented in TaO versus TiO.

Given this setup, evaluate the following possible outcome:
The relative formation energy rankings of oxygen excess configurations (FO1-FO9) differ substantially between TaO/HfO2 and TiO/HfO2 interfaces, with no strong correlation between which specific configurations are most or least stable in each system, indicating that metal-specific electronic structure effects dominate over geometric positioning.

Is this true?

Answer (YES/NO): YES